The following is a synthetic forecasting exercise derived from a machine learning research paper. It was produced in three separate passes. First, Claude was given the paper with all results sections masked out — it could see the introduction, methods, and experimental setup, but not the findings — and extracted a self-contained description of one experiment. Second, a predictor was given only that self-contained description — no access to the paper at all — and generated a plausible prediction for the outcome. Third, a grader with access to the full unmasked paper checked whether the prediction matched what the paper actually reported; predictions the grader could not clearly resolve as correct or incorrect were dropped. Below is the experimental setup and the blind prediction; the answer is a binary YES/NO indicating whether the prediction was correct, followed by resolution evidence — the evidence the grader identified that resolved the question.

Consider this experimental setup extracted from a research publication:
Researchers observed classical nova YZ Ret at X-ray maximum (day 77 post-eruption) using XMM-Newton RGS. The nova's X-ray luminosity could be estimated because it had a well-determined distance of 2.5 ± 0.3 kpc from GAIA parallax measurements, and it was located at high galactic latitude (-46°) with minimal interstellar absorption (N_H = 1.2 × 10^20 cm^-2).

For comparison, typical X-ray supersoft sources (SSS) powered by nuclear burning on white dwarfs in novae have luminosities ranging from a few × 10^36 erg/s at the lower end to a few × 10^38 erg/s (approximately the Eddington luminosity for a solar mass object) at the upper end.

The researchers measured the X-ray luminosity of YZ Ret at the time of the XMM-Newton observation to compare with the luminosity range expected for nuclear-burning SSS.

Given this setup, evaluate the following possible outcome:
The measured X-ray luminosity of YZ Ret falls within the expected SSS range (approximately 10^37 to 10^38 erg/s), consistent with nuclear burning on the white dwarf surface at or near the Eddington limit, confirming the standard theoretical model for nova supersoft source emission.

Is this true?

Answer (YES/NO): NO